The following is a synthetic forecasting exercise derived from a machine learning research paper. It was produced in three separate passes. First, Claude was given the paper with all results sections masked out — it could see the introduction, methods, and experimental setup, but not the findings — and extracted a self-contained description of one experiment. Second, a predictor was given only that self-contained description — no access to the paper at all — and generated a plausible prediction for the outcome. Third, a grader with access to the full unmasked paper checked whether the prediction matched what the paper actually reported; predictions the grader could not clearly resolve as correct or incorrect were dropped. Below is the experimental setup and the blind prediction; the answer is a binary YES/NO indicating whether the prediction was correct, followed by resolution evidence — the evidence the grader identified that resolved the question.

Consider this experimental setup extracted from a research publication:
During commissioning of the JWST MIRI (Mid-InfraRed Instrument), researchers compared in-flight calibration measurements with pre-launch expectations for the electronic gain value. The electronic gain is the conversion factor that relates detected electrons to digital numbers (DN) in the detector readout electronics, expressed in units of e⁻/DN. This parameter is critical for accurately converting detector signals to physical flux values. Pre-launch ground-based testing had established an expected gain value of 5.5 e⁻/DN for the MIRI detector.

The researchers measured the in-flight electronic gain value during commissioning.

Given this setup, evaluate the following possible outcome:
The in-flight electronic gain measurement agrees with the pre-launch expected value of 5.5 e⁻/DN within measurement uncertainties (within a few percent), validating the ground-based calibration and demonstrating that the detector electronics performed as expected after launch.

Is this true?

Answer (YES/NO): NO